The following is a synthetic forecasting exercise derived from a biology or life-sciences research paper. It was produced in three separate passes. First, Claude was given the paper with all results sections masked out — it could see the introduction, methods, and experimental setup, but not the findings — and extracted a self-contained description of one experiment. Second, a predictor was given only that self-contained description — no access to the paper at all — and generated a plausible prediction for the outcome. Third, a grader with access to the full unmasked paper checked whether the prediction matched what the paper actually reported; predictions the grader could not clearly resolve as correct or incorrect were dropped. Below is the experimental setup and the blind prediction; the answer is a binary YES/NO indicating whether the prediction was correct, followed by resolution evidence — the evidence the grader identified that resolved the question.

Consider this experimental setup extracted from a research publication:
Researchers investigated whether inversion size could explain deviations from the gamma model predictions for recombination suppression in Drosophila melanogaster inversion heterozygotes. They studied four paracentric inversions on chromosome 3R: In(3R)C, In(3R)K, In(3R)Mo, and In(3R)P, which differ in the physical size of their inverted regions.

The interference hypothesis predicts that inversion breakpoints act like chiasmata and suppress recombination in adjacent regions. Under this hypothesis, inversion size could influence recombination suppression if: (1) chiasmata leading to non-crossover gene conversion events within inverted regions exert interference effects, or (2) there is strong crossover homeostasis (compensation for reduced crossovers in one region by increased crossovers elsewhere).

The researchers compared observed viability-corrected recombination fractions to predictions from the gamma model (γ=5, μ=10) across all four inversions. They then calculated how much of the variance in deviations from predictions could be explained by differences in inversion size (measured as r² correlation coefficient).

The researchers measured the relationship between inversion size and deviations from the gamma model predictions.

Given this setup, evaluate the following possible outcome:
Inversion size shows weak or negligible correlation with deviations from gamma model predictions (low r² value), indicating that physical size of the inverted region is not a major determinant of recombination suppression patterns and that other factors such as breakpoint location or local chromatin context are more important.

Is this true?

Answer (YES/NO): NO